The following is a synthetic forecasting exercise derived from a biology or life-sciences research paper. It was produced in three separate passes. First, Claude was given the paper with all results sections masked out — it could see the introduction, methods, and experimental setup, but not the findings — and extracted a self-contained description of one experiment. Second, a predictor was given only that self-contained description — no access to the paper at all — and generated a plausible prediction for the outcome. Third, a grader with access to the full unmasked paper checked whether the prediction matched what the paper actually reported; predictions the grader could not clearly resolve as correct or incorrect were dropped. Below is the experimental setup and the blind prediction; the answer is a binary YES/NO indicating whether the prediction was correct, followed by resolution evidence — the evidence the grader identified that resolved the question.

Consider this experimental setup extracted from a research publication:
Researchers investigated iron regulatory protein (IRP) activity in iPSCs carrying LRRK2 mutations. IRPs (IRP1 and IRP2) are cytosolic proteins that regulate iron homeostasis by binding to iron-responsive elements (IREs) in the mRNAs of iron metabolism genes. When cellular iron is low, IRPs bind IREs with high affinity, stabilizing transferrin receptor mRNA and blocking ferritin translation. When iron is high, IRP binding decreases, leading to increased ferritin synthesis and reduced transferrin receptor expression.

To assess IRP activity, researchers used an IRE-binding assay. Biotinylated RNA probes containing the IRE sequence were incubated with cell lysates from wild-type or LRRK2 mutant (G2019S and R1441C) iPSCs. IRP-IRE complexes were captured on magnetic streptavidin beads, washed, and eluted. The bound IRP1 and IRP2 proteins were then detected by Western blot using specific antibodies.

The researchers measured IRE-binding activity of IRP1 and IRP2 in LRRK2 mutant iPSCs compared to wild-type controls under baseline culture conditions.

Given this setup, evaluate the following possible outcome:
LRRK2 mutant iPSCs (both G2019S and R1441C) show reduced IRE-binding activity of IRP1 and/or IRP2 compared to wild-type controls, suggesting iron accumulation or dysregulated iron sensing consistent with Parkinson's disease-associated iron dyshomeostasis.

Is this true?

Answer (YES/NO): NO